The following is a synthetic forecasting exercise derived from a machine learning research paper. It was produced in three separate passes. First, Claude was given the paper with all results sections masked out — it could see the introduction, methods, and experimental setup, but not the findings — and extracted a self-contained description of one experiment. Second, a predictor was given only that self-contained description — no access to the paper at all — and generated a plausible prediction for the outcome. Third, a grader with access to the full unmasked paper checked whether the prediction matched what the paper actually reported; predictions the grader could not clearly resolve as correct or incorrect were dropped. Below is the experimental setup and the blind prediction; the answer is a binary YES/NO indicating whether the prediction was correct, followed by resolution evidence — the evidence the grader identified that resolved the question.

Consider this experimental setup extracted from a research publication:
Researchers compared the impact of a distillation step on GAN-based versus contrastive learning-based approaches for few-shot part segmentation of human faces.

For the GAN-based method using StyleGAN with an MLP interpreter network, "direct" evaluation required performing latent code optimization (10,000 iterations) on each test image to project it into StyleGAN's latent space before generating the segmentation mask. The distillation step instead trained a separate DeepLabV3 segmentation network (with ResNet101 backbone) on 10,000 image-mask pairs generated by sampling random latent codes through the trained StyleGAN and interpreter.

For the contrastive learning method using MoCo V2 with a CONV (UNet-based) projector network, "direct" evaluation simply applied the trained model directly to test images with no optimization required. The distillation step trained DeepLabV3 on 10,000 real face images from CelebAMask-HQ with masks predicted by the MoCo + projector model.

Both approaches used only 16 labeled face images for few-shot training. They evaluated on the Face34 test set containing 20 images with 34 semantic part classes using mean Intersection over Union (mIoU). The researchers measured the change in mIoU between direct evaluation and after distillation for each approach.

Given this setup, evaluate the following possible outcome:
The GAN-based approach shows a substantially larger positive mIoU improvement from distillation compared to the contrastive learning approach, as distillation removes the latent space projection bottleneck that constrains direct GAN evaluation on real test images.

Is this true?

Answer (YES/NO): YES